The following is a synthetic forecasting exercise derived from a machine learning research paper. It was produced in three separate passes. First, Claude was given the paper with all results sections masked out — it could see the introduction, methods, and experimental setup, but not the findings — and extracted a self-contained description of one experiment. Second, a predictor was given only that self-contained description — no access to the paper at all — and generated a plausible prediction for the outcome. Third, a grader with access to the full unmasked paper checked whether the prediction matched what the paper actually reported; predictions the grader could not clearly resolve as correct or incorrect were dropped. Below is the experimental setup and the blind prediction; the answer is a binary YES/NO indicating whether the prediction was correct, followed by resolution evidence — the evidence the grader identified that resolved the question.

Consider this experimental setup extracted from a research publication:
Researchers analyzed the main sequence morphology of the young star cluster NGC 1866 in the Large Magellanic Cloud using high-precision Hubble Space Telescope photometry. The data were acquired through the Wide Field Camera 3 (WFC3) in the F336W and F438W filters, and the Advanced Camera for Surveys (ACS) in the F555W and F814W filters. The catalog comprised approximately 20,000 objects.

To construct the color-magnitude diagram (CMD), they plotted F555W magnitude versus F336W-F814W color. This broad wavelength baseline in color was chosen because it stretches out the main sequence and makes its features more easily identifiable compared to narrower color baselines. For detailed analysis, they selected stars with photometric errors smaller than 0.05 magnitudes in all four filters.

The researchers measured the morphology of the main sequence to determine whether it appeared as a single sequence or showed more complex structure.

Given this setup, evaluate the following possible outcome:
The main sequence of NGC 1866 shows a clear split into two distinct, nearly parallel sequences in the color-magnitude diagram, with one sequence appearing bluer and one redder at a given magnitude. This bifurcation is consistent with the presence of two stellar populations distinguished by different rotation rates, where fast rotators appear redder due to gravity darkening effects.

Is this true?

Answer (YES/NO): NO